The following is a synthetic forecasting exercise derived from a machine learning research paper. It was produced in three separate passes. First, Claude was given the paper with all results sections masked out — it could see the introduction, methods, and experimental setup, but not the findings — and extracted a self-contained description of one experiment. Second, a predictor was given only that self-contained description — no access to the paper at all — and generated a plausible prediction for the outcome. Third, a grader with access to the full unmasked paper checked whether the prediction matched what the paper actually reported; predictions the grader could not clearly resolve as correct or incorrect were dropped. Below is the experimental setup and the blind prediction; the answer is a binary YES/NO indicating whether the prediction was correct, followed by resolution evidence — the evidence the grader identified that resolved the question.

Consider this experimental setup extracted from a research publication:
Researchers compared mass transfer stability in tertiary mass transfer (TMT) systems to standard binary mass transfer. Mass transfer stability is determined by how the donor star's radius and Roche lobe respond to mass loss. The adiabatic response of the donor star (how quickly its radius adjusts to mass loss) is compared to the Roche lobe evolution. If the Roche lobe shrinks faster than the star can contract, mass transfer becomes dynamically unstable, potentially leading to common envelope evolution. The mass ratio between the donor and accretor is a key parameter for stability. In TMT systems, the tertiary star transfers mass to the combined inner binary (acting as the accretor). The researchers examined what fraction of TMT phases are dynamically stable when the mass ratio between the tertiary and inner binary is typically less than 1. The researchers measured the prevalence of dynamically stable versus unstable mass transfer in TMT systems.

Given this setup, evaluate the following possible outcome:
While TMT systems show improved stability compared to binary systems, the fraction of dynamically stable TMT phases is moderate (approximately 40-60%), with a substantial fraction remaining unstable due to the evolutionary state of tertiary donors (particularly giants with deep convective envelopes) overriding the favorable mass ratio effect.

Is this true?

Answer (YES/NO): NO